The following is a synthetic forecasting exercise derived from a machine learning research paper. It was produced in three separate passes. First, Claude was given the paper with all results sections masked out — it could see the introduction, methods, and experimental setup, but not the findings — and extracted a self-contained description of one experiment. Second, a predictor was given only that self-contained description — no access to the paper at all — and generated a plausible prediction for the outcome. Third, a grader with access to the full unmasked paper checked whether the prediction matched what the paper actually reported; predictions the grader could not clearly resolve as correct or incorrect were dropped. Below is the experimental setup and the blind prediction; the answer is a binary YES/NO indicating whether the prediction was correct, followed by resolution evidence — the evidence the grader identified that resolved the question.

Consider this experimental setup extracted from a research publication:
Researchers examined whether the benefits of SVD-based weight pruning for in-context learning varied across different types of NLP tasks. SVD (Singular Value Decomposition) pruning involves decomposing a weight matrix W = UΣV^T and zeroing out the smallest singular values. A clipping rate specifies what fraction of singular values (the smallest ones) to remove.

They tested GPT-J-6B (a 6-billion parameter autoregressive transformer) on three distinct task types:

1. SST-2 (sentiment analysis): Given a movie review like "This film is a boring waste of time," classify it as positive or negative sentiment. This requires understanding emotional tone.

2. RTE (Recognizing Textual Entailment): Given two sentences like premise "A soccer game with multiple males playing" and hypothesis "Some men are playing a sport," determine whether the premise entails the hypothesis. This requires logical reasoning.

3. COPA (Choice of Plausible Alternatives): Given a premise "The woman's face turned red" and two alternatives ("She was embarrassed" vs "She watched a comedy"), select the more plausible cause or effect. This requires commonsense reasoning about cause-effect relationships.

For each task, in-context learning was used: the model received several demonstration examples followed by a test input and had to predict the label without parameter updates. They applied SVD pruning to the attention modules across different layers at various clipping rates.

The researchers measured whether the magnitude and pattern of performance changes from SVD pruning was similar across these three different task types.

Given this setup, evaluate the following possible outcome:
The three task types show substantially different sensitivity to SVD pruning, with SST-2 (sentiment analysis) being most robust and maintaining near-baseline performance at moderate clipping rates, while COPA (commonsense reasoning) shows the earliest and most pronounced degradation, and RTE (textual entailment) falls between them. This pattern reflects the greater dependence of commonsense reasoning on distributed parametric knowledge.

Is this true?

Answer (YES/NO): NO